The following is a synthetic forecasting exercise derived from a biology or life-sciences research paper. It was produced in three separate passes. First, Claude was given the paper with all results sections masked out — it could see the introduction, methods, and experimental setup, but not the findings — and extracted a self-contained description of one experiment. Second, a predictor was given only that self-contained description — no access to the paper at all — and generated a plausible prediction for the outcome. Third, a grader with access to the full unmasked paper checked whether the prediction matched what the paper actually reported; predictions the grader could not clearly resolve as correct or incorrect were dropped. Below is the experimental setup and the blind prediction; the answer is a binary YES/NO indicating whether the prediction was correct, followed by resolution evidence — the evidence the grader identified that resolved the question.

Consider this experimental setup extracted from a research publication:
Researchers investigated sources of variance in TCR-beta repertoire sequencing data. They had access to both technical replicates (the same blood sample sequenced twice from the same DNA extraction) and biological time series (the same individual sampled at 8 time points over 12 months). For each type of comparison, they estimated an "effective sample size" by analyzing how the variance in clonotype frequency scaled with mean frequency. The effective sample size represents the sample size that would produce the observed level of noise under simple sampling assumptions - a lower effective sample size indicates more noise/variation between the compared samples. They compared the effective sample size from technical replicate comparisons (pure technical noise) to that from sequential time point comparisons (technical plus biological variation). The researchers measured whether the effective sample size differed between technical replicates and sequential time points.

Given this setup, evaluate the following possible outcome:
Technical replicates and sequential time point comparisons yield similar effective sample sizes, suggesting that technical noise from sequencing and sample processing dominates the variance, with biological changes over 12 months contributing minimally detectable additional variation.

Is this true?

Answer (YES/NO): YES